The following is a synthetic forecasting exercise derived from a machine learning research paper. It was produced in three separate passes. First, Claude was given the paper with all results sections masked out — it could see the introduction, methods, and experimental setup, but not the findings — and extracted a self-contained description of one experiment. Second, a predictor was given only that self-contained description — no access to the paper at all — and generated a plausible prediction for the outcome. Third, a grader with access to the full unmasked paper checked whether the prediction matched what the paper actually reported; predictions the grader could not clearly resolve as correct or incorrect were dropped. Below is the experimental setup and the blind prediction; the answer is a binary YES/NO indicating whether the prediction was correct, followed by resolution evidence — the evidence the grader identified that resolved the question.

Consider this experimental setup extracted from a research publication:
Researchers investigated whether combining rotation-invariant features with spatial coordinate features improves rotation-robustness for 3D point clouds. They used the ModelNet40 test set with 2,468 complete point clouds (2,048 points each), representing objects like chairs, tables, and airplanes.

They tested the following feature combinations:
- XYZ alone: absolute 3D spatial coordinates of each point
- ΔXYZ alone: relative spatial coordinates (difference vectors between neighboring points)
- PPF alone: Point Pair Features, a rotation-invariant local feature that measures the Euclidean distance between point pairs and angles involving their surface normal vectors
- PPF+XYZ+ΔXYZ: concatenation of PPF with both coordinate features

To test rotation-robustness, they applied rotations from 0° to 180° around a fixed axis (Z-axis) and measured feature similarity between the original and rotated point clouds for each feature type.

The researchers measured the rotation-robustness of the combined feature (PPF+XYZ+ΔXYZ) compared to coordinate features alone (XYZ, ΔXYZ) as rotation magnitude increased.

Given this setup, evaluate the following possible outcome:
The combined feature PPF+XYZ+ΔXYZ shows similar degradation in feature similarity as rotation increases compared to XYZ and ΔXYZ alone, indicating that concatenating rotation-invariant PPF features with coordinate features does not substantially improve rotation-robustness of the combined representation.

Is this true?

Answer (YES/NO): NO